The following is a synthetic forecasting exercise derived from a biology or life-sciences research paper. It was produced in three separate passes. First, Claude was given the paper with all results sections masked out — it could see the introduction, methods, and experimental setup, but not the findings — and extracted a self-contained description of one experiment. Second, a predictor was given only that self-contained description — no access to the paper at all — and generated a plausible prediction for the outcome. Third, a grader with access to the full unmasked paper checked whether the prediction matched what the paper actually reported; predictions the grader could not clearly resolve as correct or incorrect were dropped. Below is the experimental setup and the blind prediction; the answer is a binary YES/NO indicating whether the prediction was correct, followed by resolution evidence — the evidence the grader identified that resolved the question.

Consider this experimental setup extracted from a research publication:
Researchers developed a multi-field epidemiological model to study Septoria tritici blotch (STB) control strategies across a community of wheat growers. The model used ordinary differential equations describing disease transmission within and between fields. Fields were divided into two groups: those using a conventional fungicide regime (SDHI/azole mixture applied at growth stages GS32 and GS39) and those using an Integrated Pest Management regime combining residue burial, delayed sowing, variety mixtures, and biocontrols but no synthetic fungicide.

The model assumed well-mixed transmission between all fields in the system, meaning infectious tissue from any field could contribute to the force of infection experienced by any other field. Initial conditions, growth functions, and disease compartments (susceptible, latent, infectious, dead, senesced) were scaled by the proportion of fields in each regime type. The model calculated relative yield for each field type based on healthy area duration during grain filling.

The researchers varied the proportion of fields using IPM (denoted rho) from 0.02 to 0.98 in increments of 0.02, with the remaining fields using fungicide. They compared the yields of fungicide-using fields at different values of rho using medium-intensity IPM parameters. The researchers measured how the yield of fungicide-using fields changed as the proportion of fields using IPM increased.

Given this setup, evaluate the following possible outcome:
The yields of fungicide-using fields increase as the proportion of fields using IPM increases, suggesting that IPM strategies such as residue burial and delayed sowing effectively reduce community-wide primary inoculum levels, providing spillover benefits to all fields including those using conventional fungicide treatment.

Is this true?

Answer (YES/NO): NO